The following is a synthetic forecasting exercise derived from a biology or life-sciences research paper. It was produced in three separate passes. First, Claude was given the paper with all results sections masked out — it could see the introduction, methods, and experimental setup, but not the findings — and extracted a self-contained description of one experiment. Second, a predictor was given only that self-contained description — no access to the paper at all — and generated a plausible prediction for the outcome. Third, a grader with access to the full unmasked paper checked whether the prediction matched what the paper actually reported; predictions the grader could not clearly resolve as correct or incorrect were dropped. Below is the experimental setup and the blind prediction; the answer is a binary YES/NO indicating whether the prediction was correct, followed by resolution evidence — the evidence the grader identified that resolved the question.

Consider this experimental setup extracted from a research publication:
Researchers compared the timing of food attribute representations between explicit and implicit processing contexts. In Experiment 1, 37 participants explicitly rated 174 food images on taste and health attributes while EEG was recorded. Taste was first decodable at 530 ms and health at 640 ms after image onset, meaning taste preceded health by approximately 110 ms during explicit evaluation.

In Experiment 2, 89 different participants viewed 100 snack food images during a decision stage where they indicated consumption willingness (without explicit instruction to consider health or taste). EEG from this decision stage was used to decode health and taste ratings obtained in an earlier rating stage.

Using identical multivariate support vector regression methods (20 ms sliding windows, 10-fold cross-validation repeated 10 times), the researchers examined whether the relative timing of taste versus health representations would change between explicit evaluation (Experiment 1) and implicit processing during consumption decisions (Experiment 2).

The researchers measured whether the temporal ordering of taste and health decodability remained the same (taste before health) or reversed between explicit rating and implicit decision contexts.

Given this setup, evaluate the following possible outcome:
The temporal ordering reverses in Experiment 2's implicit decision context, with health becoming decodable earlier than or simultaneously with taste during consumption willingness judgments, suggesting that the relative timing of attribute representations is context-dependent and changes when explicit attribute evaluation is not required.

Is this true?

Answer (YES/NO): YES